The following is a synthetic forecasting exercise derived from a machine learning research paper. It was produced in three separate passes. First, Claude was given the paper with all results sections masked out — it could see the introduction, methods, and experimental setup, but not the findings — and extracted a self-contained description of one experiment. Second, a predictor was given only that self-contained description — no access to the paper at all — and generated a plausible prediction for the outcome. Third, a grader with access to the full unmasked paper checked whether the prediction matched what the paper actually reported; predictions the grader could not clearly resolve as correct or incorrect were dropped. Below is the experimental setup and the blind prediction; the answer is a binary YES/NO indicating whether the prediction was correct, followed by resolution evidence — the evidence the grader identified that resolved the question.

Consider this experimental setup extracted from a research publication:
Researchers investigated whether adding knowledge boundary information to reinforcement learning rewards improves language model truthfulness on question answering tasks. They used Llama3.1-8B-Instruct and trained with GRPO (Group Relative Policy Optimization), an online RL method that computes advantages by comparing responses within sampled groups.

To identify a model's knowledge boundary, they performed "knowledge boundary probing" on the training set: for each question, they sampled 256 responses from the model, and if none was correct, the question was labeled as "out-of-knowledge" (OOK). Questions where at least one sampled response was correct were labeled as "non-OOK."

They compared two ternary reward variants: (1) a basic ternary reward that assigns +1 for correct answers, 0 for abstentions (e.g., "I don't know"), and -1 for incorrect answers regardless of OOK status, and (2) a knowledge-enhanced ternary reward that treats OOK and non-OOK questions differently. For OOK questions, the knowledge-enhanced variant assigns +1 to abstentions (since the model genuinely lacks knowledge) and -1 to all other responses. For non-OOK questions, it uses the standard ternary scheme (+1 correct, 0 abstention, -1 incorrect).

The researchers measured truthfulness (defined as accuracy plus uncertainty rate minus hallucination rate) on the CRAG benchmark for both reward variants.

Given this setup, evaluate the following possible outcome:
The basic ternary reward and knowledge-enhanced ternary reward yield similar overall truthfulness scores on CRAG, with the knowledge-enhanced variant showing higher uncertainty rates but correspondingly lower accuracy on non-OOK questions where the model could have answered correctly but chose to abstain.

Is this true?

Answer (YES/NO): NO